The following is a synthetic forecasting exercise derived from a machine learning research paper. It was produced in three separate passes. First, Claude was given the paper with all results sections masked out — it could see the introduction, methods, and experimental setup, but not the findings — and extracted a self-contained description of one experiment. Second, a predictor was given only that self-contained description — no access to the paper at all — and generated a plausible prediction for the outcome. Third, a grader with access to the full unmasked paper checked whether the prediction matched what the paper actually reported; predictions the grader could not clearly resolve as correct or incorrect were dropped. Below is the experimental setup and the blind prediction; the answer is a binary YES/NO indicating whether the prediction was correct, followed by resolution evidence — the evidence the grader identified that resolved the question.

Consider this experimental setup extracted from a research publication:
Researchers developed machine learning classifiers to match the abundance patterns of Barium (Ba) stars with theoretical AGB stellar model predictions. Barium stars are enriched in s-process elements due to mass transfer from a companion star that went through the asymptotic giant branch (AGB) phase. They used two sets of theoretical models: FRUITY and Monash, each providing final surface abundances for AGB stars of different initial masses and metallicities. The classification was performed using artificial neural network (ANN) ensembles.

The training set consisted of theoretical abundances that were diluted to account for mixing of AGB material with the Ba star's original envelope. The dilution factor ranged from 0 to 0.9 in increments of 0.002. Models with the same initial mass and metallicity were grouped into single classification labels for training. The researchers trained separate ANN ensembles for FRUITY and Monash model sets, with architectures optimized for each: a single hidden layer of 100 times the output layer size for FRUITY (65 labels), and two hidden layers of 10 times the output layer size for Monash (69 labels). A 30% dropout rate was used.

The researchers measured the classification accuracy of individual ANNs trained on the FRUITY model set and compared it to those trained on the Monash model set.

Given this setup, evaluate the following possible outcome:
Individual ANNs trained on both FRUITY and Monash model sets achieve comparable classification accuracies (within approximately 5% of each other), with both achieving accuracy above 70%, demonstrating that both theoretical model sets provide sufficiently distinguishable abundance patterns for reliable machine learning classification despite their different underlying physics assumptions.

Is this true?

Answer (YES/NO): YES